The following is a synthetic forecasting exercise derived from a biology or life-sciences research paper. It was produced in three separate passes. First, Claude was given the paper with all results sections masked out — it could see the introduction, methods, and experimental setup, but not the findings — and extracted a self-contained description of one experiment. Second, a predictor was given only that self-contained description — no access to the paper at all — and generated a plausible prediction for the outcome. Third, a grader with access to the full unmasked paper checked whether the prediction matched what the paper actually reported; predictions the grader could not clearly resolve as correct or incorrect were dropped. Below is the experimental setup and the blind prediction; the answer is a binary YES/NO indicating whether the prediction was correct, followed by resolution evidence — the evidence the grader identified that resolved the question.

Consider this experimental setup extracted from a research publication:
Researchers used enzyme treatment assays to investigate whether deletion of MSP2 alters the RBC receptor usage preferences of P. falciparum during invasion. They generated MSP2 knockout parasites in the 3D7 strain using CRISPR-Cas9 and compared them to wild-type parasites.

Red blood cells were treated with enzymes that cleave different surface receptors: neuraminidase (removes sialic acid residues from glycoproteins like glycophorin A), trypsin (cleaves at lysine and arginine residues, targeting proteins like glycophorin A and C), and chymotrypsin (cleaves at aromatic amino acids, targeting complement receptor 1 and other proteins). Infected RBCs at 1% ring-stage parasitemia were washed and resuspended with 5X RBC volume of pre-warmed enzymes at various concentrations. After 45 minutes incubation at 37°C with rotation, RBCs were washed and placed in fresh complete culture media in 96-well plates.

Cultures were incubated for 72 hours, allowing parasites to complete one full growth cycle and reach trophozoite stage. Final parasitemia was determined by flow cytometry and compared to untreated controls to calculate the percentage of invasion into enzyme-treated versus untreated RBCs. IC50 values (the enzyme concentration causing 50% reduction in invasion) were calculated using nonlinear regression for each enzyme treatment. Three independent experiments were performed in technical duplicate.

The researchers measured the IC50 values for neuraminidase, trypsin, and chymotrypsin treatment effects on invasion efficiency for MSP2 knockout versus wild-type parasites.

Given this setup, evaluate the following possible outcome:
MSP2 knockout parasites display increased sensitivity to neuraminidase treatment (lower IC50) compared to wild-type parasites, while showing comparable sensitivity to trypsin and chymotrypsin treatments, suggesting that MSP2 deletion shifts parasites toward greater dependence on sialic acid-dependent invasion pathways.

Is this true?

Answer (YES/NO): NO